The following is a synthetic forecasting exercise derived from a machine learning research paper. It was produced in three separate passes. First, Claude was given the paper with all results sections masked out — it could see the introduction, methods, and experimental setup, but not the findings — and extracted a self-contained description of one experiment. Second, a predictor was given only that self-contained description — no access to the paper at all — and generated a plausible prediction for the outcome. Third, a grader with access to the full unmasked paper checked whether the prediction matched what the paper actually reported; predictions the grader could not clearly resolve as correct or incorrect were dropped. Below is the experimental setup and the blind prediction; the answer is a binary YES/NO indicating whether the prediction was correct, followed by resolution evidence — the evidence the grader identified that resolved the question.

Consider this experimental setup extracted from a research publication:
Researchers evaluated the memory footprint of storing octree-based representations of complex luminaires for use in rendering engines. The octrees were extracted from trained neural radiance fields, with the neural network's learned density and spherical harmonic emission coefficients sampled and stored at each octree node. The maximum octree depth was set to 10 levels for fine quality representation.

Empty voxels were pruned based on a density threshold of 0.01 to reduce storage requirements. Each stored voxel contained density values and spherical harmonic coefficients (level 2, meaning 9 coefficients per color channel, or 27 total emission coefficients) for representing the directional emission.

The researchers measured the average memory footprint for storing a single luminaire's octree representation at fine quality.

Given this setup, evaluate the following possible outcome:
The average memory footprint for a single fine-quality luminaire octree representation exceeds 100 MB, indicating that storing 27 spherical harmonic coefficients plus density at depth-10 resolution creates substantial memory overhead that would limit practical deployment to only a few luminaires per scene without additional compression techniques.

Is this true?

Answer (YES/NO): YES